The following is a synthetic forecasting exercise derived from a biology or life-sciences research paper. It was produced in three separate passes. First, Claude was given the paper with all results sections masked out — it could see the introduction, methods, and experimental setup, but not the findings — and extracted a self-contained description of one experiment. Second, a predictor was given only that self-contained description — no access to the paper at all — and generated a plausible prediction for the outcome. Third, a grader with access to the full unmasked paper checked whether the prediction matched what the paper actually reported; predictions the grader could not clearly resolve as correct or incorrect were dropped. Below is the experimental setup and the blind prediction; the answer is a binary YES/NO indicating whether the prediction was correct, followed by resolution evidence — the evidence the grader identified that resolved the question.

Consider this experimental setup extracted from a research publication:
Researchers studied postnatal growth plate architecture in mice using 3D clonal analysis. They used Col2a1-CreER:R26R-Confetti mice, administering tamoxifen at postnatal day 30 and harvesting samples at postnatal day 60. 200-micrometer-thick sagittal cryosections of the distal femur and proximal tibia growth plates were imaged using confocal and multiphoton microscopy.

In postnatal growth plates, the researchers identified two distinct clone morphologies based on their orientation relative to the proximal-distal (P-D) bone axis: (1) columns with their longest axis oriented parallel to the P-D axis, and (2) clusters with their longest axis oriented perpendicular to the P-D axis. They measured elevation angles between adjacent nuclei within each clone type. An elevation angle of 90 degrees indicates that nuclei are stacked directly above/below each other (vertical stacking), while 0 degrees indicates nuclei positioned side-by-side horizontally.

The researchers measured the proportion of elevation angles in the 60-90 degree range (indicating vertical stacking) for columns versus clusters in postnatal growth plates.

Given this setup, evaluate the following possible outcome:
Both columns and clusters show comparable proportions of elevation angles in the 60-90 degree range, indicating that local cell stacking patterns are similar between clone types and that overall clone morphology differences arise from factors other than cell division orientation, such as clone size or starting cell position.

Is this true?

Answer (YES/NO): NO